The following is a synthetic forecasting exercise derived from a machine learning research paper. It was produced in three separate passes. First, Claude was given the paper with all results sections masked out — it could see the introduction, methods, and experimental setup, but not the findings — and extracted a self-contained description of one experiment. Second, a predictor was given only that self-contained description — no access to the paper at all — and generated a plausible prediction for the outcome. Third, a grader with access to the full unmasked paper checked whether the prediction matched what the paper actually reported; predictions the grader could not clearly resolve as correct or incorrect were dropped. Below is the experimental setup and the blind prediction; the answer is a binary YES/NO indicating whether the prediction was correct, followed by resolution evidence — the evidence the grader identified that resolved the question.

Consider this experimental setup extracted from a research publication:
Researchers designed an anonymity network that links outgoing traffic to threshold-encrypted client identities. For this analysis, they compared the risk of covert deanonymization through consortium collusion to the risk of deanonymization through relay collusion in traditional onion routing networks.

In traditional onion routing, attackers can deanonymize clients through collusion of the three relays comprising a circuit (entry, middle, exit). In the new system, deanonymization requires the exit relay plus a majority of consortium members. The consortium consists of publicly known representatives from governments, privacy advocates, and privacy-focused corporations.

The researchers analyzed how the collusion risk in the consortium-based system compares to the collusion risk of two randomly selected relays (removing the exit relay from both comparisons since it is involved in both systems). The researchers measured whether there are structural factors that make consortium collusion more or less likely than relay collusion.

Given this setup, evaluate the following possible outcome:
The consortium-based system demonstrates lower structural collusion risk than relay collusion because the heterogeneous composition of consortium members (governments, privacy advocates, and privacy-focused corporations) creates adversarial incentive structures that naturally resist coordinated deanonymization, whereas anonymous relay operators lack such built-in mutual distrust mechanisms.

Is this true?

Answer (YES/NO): YES